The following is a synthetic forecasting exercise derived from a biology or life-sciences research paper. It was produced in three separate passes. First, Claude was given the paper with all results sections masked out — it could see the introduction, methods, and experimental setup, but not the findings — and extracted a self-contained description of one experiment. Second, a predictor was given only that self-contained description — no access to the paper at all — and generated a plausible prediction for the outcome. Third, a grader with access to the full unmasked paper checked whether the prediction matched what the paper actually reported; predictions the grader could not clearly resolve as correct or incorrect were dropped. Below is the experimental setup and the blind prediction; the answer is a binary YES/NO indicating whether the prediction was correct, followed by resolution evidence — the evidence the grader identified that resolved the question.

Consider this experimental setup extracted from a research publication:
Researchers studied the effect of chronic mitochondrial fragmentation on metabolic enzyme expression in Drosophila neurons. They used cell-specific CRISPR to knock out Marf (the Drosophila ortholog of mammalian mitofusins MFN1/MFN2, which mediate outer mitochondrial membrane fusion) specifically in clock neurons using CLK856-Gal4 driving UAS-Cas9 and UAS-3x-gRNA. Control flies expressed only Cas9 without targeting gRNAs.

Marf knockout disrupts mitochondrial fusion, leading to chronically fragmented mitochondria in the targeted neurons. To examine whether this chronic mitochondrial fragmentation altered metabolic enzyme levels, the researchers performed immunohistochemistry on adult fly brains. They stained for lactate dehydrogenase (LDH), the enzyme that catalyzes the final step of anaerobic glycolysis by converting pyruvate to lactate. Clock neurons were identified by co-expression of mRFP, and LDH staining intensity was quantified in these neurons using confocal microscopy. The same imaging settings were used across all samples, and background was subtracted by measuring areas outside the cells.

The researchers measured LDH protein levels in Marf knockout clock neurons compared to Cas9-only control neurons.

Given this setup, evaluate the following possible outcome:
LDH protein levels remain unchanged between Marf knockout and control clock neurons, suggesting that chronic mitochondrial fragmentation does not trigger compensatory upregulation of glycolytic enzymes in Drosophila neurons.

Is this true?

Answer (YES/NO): NO